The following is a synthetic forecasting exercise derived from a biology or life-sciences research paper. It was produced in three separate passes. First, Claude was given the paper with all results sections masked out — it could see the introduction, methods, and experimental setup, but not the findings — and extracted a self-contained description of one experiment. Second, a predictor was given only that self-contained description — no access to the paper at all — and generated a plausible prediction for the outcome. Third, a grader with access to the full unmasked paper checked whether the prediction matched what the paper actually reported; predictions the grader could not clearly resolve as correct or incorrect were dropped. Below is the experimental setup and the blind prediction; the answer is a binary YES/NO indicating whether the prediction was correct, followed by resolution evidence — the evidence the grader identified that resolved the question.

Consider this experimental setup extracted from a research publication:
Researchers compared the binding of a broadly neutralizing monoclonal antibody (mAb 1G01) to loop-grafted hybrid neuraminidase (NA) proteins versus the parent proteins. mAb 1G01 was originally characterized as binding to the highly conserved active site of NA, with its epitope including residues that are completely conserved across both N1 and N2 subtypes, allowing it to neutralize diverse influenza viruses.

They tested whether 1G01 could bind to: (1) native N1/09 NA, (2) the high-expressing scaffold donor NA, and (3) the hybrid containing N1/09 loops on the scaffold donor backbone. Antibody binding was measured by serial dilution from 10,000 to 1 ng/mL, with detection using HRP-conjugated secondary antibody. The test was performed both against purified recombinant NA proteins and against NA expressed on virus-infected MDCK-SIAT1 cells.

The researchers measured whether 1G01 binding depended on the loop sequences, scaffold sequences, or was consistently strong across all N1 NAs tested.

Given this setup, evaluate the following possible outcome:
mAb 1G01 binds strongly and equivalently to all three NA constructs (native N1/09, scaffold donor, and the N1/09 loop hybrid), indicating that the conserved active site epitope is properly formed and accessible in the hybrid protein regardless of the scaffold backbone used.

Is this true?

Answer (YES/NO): YES